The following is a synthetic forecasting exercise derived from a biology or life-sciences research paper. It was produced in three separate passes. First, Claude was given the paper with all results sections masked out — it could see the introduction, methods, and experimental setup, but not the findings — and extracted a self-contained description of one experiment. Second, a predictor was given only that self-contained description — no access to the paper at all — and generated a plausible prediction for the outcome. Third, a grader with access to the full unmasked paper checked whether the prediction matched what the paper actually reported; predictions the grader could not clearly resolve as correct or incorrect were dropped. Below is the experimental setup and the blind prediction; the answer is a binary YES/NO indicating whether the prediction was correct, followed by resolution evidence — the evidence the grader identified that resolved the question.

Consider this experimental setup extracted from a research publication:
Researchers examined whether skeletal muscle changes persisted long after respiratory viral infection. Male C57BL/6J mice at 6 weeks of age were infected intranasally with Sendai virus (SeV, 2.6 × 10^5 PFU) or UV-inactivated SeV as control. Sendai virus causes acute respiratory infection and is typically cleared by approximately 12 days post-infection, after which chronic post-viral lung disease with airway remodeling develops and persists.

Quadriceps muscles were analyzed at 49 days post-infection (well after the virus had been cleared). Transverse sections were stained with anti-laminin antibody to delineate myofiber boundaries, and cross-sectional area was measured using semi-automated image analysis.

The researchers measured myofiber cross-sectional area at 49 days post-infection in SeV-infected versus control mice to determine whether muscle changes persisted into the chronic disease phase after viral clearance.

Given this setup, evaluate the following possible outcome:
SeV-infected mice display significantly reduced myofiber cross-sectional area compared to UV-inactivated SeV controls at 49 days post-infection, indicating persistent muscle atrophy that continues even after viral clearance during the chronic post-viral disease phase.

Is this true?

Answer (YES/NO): YES